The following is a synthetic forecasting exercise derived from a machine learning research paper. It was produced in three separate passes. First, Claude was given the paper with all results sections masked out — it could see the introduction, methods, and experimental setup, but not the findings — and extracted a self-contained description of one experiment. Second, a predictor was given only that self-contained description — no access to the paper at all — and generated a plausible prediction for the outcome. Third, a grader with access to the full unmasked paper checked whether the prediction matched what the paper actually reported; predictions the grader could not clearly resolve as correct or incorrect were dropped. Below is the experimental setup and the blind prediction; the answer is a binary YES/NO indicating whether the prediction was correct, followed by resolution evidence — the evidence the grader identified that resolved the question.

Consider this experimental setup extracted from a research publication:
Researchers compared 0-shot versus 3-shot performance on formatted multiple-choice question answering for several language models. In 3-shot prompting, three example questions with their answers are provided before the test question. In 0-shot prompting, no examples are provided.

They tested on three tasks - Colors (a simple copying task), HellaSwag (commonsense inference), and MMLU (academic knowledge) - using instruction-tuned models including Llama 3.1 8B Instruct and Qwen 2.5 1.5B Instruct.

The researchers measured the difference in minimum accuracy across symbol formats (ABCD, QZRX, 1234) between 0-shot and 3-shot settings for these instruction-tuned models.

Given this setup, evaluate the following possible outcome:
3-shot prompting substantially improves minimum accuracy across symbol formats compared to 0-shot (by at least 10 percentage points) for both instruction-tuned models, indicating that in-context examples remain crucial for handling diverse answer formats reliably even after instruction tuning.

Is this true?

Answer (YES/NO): NO